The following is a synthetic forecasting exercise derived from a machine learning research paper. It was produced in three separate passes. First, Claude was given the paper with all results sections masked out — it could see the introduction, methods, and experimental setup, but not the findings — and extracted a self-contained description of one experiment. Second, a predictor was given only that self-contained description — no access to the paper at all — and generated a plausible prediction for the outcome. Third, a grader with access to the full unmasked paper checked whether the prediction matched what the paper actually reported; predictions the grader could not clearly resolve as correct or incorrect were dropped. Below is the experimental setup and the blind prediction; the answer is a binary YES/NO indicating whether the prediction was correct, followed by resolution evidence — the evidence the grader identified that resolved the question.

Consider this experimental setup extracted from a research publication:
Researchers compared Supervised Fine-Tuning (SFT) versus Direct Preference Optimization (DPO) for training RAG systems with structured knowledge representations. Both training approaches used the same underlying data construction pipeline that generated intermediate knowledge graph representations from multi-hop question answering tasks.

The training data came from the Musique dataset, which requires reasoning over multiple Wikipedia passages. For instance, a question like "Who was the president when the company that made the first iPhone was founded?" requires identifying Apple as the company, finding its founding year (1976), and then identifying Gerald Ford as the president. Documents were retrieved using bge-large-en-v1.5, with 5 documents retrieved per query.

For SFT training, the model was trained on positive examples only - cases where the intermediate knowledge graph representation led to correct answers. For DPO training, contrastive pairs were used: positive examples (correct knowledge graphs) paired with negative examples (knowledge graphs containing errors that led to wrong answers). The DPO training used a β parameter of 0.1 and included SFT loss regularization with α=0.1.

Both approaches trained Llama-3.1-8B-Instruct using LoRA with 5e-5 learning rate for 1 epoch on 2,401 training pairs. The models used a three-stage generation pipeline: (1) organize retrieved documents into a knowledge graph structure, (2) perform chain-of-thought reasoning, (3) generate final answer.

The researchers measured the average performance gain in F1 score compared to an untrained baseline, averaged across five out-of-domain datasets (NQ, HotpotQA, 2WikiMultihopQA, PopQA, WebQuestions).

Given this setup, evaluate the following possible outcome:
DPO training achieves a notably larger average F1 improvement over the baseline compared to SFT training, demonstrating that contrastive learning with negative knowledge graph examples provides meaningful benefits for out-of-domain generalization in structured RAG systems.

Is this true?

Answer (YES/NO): YES